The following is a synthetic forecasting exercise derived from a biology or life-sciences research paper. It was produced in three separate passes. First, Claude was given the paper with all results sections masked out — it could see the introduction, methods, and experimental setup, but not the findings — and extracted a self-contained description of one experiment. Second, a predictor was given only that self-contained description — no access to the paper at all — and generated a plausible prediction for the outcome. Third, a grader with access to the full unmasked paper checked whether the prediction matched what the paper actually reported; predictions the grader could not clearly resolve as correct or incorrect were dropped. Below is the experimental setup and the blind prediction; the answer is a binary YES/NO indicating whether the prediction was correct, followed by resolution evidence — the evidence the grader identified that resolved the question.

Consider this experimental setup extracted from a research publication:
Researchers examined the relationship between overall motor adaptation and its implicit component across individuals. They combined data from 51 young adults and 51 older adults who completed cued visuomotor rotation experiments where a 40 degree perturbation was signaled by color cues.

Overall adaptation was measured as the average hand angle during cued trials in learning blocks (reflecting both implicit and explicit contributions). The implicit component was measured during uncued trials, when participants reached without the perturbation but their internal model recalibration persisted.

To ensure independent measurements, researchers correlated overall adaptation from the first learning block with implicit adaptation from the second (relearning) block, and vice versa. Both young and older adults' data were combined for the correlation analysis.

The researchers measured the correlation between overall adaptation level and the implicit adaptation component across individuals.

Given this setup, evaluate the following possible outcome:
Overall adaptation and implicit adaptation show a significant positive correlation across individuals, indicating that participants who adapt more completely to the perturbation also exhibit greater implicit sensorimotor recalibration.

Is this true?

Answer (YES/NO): NO